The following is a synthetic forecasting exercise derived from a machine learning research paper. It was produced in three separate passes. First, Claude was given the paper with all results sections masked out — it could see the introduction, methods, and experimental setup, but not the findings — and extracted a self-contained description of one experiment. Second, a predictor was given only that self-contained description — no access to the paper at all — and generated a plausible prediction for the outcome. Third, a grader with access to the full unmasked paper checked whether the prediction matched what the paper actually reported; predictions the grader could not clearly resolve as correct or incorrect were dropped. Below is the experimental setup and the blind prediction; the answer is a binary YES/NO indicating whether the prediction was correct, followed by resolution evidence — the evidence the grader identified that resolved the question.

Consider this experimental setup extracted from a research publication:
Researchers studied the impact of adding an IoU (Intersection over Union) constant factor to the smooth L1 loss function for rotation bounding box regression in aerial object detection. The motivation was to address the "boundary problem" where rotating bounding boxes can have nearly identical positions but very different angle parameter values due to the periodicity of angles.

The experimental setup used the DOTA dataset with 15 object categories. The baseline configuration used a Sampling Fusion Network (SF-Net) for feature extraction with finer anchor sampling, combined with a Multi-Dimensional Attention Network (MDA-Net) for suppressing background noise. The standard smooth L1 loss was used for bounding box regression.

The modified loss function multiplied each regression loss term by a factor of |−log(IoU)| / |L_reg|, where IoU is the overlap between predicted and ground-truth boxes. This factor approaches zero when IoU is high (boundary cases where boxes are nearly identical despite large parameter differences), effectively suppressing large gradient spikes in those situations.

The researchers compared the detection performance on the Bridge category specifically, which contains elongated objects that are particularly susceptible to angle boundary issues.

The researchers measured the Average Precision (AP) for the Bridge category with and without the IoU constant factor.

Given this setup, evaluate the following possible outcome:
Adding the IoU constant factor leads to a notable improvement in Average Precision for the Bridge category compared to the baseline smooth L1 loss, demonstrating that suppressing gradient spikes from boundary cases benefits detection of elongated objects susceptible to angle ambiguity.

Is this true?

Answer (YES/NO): YES